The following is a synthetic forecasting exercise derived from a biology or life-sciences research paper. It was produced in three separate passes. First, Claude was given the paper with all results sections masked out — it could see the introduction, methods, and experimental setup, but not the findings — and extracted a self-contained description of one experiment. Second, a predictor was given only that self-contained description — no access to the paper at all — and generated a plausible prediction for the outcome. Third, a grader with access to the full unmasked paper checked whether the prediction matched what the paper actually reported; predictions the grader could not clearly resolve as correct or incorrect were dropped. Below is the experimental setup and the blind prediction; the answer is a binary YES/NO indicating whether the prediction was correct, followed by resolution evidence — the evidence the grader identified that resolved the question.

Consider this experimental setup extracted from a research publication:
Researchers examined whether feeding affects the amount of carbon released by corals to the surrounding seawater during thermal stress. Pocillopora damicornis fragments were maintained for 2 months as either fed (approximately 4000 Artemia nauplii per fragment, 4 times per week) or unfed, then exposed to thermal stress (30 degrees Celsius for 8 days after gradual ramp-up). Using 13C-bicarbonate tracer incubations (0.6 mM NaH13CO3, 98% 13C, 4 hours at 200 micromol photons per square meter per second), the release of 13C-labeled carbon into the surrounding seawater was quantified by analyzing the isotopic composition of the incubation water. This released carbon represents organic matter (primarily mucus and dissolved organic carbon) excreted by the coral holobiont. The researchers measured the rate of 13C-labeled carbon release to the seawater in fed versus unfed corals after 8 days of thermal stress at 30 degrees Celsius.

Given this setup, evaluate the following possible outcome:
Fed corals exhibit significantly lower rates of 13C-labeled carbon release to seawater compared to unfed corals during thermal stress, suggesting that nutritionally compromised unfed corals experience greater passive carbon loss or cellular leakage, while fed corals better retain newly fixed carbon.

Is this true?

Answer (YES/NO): NO